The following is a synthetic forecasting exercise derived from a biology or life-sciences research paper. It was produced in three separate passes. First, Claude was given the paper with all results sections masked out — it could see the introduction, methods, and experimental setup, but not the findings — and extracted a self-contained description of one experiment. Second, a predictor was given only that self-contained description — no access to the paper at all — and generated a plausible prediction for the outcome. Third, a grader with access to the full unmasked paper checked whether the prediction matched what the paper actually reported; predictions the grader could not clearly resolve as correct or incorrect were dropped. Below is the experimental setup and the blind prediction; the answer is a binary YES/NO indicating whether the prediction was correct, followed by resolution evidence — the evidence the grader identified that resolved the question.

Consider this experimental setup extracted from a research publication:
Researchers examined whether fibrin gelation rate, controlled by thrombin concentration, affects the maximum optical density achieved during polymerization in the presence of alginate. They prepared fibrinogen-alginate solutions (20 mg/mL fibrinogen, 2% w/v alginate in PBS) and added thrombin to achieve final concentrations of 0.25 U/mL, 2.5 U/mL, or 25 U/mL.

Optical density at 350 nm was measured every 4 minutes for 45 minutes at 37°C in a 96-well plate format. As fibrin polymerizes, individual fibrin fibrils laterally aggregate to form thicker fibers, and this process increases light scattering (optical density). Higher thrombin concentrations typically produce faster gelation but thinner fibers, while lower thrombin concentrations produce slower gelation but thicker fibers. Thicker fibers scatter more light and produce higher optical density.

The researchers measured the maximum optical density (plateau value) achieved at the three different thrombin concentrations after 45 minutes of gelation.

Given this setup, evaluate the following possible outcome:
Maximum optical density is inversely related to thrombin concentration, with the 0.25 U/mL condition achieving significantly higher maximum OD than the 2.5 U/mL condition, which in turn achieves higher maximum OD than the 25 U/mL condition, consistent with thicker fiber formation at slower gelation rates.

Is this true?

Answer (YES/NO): NO